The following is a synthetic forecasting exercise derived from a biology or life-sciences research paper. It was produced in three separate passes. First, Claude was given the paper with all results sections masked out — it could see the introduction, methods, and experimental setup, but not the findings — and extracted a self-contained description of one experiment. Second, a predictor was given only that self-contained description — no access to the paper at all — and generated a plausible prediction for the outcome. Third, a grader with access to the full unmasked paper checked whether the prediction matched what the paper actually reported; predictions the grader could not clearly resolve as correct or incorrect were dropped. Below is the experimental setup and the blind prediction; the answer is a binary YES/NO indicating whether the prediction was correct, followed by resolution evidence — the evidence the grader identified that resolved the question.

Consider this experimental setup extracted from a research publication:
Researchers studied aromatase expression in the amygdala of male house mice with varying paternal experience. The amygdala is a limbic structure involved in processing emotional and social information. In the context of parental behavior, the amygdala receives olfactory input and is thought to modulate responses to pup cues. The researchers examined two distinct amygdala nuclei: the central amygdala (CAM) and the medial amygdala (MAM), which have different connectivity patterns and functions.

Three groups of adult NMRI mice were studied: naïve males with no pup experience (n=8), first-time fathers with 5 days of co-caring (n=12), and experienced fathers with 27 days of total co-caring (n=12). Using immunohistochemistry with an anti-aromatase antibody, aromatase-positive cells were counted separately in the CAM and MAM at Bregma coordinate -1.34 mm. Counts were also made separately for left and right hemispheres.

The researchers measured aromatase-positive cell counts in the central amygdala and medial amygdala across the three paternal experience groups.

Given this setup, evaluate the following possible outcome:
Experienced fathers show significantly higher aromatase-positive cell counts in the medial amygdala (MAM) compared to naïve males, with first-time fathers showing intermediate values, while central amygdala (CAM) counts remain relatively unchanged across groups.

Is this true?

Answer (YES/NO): NO